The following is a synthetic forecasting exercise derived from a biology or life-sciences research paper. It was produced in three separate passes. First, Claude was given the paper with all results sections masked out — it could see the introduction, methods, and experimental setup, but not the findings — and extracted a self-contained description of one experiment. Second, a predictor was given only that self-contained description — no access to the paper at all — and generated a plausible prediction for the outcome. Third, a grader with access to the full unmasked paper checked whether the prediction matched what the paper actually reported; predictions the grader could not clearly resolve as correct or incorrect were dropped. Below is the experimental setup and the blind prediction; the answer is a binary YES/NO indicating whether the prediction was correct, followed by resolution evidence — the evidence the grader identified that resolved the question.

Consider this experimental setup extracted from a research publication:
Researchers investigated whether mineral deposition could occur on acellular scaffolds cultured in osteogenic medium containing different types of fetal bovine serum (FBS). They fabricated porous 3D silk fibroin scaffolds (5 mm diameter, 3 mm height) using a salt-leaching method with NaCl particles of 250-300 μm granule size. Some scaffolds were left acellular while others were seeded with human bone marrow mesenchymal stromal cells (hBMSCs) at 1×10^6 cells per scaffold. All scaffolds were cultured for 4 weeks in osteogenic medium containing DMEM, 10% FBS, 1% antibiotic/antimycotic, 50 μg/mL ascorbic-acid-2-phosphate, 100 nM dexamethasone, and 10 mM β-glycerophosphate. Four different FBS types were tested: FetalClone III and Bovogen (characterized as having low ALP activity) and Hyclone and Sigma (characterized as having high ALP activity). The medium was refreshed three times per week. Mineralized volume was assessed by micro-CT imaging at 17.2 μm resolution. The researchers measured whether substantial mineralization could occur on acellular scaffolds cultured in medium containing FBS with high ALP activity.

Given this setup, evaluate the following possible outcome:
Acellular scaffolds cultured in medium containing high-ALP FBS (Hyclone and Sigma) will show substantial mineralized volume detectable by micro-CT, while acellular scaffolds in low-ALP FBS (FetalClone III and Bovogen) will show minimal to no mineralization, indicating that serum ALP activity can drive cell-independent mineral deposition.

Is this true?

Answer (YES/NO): YES